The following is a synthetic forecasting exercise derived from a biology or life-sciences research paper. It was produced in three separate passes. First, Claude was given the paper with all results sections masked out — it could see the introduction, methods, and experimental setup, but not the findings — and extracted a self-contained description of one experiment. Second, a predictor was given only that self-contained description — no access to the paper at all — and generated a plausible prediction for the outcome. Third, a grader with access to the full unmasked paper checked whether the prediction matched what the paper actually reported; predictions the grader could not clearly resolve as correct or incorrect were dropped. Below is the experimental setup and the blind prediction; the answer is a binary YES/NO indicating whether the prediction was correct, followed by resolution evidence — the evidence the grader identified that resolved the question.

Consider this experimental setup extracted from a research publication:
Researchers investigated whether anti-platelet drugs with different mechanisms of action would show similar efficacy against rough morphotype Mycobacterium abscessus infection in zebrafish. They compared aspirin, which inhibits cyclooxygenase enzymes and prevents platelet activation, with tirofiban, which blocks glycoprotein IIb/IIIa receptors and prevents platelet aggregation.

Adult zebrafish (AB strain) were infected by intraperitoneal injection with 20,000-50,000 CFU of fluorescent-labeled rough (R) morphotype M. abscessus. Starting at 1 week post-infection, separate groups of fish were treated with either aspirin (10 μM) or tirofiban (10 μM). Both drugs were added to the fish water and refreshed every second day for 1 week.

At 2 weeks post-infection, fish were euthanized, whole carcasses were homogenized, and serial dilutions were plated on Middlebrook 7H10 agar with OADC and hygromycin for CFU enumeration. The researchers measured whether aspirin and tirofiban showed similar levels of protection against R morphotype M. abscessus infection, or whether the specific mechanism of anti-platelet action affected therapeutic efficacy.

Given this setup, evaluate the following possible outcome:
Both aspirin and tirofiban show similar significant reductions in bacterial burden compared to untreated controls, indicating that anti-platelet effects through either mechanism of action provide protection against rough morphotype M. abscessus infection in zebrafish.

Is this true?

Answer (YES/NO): NO